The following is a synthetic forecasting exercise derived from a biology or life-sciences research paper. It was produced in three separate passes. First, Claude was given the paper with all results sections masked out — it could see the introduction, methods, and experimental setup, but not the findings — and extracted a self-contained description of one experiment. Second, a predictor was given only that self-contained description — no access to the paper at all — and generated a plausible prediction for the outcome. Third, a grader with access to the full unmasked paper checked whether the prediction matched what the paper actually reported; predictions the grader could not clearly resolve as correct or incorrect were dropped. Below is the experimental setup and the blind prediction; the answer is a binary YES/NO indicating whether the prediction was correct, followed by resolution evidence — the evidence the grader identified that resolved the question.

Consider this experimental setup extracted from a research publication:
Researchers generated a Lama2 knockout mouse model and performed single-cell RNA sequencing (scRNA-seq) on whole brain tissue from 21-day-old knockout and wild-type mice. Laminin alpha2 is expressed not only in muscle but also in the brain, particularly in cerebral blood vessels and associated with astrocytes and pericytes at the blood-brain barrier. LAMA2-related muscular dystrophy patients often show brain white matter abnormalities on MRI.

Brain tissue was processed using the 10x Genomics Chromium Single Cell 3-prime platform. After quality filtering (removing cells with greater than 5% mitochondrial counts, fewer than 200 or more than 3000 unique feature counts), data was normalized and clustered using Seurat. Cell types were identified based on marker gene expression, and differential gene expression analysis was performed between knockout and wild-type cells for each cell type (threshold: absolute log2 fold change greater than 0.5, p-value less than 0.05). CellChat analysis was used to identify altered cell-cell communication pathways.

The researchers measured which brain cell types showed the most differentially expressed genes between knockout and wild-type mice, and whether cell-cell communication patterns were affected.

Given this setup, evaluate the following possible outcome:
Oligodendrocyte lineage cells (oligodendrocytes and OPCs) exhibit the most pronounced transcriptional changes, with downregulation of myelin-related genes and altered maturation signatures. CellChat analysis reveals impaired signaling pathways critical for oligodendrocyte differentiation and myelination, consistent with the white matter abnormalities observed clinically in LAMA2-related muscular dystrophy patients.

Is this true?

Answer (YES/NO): NO